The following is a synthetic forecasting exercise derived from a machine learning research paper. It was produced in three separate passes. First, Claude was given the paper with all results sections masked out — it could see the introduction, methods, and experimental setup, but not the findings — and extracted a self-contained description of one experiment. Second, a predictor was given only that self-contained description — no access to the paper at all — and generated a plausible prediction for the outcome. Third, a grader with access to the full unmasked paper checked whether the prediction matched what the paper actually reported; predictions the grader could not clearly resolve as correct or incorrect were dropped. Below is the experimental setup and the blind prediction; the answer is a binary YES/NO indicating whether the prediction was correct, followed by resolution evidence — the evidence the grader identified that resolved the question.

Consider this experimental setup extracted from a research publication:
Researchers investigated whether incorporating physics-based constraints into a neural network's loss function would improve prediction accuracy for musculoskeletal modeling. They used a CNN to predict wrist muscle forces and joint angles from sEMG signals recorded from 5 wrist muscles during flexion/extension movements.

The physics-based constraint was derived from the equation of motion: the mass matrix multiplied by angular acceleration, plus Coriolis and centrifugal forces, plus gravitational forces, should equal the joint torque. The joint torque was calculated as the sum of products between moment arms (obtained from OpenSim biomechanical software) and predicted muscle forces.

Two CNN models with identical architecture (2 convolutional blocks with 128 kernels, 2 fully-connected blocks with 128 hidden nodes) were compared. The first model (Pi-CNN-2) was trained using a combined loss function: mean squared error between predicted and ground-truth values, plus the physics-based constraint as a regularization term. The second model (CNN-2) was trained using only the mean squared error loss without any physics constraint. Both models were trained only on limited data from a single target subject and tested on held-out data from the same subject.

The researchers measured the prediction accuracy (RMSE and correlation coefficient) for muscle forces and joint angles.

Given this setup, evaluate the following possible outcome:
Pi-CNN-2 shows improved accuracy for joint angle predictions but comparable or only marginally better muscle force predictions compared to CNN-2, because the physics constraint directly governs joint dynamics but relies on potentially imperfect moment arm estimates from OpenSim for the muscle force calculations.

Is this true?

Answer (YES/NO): NO